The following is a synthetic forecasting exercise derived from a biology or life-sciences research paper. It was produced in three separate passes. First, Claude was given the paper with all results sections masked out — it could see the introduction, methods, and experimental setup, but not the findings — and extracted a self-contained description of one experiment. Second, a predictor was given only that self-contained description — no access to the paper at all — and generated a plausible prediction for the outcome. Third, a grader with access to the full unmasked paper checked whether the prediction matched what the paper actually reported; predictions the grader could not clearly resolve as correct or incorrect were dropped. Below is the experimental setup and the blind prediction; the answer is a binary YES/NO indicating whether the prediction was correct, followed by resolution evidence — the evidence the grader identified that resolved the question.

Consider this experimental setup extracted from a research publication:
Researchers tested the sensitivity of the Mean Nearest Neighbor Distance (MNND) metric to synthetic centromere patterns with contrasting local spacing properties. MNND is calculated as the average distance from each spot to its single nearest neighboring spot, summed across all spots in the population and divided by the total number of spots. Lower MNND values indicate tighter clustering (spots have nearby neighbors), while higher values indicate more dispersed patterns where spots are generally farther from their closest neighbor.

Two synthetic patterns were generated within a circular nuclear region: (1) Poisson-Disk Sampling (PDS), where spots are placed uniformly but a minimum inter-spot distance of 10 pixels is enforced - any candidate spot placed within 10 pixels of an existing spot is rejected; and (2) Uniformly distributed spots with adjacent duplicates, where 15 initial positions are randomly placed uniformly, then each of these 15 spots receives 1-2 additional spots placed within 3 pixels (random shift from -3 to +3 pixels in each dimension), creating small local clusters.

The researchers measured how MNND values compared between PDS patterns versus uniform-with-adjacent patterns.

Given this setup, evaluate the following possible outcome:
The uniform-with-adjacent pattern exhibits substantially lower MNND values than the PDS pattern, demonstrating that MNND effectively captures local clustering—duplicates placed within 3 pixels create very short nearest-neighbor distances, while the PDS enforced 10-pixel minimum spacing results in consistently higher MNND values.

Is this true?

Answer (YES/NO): YES